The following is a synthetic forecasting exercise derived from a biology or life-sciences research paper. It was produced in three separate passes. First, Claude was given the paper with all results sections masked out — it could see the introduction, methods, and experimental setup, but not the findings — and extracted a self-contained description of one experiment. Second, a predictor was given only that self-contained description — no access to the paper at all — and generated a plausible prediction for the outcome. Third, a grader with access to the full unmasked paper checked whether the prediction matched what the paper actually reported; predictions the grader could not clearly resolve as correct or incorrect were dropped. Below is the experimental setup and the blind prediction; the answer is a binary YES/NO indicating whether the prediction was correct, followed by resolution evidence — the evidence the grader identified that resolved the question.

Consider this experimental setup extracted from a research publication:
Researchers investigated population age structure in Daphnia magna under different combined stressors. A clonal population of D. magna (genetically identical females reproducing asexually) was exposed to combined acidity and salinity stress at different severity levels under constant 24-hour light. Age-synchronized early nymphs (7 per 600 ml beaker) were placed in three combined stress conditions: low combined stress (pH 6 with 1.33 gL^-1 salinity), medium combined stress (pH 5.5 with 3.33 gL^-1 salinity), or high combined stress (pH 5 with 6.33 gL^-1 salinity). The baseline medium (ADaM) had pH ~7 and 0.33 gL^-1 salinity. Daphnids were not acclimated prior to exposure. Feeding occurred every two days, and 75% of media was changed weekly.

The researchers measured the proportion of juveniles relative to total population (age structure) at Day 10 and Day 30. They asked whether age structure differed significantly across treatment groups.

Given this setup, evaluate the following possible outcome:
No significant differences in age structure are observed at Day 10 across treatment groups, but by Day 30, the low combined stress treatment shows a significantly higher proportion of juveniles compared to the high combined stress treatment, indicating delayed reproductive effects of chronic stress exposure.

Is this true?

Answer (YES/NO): NO